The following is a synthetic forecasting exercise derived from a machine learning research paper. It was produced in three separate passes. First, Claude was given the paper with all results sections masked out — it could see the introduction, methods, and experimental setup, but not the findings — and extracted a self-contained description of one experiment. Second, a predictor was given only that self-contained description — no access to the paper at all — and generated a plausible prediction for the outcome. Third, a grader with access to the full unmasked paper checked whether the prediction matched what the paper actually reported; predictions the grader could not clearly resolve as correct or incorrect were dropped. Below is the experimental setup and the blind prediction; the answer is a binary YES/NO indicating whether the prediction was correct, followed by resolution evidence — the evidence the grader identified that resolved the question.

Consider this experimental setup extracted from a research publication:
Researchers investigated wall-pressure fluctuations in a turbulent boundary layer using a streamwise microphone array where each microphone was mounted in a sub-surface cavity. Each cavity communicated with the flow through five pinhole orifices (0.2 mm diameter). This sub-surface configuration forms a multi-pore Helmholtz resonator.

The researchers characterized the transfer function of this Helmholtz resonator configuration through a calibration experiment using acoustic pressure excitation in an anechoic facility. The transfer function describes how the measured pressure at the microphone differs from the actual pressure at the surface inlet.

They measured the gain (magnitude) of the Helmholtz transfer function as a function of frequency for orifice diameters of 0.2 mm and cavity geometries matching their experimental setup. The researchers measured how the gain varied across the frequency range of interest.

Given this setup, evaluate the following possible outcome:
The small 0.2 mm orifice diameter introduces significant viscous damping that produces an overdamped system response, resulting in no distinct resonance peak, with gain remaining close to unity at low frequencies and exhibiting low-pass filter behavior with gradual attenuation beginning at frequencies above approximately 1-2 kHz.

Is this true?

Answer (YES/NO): NO